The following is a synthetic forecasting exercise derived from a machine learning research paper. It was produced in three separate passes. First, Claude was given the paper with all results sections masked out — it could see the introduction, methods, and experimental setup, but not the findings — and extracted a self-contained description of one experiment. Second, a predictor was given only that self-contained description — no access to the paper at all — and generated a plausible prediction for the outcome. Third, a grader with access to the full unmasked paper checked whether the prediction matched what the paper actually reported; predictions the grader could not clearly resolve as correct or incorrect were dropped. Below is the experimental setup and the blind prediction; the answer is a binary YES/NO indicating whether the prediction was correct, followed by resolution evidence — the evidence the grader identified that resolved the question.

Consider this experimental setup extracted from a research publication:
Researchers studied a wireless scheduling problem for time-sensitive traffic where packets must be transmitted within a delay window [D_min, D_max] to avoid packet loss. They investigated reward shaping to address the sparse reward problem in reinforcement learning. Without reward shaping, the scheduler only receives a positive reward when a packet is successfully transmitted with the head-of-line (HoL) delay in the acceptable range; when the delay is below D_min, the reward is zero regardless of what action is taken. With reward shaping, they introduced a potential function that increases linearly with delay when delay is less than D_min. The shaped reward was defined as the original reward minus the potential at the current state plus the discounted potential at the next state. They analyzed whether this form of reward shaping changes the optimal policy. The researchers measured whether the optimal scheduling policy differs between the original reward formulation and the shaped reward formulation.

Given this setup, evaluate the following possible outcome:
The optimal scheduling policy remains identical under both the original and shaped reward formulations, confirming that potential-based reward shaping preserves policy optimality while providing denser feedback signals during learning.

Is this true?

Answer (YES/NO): YES